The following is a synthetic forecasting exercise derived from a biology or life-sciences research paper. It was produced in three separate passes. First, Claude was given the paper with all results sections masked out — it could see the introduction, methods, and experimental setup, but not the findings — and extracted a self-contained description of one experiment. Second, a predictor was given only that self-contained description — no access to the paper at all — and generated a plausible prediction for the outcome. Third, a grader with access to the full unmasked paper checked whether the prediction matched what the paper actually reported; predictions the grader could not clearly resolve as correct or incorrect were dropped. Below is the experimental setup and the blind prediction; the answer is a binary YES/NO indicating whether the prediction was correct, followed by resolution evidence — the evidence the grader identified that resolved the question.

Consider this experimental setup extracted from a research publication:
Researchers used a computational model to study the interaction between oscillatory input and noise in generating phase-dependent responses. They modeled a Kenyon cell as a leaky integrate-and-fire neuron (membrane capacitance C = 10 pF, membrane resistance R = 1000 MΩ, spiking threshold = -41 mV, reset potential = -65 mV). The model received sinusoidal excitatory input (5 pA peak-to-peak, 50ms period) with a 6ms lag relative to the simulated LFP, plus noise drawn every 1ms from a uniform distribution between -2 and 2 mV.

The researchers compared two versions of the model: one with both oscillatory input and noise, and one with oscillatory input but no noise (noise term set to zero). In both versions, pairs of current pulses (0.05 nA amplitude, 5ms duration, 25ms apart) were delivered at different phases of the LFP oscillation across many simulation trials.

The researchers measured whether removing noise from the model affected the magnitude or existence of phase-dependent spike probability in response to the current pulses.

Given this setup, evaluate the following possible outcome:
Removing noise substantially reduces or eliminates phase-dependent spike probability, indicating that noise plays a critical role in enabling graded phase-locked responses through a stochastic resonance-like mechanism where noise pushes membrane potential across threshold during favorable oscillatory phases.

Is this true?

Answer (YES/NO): NO